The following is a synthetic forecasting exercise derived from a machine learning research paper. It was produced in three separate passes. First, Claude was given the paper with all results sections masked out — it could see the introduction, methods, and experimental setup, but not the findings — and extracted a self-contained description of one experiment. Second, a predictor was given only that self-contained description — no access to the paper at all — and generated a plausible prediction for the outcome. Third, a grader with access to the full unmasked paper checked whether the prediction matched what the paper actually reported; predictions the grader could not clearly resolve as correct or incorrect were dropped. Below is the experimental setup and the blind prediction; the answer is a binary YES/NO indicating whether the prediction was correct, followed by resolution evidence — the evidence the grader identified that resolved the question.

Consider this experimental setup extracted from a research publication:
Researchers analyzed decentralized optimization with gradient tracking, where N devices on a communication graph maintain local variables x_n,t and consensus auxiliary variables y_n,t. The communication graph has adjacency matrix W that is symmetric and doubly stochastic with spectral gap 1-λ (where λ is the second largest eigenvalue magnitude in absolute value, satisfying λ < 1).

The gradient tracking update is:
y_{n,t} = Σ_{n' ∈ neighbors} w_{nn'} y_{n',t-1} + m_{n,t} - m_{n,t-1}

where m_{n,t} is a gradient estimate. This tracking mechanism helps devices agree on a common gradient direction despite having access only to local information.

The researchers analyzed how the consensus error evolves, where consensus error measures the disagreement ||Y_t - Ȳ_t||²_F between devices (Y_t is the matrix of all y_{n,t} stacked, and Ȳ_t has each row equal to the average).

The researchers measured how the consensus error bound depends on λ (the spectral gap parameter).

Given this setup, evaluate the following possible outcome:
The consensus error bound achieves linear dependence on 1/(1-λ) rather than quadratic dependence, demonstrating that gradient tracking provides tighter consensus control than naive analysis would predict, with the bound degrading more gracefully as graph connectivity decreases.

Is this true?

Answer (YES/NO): YES